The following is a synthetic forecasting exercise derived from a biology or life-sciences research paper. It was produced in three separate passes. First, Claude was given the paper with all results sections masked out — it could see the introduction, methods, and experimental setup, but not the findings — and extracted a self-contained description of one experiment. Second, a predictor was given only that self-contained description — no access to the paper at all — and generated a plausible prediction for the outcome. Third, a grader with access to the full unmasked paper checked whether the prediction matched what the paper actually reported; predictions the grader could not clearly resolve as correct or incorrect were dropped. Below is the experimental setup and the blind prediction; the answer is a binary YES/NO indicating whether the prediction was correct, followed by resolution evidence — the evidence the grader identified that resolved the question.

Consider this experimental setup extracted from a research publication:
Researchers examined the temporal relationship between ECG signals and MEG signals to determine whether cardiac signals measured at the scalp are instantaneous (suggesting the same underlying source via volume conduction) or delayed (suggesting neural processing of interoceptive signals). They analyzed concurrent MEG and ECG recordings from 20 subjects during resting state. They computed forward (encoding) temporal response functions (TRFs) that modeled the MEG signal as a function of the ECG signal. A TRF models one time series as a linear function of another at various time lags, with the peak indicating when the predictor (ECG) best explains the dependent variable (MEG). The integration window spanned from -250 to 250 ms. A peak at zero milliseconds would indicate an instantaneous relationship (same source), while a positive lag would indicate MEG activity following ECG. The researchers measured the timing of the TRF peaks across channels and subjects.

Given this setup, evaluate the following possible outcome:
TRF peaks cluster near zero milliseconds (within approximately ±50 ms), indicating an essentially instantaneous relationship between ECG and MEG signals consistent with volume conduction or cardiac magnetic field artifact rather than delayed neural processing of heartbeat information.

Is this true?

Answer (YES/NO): YES